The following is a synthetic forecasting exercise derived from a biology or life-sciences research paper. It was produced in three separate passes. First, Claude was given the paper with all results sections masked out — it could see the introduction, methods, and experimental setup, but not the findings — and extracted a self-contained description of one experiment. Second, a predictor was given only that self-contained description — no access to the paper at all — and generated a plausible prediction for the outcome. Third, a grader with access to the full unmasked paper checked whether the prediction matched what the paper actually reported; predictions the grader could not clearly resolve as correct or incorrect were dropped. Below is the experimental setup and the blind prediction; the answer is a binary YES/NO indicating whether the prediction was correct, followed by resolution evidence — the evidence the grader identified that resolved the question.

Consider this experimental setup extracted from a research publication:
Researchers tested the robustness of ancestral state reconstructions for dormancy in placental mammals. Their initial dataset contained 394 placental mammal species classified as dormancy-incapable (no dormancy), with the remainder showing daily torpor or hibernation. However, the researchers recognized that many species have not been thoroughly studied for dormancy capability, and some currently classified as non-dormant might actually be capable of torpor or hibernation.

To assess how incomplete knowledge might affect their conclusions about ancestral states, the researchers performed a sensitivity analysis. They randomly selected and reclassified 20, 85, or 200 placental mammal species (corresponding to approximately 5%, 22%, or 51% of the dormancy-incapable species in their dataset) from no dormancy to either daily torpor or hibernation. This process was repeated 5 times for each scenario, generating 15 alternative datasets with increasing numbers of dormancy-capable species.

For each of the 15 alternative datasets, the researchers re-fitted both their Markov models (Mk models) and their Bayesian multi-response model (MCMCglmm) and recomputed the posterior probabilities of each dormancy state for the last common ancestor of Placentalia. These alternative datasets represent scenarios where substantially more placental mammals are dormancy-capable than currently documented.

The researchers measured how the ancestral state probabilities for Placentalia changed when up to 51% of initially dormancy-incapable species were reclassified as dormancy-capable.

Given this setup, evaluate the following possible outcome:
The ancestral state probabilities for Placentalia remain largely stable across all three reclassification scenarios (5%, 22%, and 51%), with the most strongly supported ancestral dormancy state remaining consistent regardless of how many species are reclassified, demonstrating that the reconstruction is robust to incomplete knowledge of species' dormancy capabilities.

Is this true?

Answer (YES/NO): NO